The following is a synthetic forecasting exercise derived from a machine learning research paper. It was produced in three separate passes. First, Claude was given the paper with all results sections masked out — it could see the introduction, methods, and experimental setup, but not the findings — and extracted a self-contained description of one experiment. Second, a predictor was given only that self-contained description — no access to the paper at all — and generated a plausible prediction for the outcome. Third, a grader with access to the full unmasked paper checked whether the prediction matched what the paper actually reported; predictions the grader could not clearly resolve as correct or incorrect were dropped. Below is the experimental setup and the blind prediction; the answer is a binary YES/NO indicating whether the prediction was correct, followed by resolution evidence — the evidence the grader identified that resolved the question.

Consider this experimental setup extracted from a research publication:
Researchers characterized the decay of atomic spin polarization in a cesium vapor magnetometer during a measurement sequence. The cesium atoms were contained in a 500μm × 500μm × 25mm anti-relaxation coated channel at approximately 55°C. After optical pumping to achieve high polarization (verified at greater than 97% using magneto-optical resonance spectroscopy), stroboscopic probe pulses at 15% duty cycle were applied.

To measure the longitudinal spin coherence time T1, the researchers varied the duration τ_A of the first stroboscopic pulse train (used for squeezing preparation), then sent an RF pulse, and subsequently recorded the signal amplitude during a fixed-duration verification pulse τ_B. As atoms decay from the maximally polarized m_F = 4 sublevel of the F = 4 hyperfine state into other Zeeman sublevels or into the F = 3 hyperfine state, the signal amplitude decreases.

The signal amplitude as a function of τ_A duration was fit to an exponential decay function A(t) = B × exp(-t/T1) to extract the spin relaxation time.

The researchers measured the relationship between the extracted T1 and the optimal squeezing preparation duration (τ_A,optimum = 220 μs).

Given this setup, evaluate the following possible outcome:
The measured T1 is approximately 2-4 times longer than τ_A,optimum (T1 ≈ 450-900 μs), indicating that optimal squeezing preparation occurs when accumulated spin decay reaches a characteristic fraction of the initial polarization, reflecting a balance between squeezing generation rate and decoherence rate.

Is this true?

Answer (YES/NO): NO